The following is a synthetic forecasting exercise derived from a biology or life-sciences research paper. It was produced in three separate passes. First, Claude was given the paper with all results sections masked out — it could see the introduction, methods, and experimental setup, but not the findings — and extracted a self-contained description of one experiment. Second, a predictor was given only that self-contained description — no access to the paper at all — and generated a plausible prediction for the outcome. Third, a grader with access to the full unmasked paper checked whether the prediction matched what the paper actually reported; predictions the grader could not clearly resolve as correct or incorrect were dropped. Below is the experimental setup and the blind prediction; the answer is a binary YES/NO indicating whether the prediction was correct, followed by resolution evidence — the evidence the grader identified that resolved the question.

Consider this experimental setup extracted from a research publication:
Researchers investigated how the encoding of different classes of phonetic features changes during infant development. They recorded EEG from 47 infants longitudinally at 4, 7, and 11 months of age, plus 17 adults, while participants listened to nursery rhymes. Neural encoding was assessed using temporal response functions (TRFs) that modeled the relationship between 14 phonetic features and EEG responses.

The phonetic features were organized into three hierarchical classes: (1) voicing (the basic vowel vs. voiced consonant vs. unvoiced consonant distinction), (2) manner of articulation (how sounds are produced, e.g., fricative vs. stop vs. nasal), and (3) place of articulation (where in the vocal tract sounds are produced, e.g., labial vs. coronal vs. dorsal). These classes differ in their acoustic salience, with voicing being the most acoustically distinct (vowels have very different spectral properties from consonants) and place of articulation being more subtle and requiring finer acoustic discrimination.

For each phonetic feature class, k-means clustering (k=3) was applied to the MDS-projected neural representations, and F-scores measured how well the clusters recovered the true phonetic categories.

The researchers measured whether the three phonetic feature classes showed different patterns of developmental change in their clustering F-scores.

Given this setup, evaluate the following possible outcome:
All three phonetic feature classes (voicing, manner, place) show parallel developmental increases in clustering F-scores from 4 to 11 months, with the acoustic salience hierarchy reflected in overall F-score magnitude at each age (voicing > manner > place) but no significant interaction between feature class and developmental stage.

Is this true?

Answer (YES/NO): NO